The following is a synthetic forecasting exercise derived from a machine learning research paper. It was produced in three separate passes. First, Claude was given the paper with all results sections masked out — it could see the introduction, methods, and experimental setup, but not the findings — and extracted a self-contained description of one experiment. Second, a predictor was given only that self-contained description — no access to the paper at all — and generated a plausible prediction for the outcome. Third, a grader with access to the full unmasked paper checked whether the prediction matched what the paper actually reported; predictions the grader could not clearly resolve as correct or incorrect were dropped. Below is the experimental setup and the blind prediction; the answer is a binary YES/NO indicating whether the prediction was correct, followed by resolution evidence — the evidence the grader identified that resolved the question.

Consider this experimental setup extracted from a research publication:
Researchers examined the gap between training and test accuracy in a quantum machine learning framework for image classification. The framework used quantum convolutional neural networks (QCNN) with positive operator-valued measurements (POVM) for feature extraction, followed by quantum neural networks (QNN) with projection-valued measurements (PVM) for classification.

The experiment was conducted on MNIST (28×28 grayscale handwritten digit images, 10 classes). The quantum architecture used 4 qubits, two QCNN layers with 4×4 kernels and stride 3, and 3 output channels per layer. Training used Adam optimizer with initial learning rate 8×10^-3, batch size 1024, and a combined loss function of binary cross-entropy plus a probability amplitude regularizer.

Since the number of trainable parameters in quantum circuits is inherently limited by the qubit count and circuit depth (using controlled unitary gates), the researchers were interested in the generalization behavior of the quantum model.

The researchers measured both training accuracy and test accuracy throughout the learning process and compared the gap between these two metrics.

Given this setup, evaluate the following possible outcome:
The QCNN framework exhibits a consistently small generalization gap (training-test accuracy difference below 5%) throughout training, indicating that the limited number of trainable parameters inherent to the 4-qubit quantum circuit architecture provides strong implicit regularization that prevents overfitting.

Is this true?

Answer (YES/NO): NO